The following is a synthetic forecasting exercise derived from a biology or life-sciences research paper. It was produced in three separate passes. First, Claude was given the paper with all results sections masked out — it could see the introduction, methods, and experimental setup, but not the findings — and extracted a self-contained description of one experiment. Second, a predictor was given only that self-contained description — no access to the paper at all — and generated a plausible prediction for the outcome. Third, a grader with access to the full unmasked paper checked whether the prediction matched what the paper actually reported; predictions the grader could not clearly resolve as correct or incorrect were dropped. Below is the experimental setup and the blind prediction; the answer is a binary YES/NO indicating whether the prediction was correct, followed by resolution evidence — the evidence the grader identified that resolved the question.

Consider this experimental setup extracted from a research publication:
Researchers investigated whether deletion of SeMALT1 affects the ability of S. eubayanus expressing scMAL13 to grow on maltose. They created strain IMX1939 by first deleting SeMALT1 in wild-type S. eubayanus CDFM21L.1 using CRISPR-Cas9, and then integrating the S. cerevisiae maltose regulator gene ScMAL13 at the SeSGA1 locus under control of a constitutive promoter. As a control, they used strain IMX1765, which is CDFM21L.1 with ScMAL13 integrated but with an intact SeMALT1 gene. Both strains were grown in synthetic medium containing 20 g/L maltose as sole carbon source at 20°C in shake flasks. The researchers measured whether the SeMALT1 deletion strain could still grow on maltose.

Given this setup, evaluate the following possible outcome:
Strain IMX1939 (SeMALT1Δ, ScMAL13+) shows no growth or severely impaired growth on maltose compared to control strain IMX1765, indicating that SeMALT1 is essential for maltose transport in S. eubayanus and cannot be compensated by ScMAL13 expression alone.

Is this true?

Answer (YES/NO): NO